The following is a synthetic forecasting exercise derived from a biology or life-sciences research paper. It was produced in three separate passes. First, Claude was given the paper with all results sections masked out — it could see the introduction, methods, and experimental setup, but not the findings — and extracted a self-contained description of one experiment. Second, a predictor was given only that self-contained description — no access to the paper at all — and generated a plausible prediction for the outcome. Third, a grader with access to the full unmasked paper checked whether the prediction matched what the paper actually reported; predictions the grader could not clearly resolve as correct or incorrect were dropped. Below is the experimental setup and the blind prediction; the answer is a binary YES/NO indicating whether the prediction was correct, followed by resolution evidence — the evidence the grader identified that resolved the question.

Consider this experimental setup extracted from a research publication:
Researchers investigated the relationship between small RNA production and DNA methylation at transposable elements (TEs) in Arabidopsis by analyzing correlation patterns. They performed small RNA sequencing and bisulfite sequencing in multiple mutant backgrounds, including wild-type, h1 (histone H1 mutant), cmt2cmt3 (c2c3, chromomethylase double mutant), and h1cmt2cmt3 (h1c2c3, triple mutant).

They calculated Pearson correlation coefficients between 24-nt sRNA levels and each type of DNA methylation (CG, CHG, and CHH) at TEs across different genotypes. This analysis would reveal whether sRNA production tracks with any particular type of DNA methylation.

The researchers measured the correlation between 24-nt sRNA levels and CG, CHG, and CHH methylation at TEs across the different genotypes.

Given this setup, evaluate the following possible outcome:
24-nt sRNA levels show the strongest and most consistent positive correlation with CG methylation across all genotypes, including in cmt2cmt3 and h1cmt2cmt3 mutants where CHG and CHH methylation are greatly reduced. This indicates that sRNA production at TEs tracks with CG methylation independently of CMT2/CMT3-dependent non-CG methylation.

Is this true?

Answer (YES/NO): NO